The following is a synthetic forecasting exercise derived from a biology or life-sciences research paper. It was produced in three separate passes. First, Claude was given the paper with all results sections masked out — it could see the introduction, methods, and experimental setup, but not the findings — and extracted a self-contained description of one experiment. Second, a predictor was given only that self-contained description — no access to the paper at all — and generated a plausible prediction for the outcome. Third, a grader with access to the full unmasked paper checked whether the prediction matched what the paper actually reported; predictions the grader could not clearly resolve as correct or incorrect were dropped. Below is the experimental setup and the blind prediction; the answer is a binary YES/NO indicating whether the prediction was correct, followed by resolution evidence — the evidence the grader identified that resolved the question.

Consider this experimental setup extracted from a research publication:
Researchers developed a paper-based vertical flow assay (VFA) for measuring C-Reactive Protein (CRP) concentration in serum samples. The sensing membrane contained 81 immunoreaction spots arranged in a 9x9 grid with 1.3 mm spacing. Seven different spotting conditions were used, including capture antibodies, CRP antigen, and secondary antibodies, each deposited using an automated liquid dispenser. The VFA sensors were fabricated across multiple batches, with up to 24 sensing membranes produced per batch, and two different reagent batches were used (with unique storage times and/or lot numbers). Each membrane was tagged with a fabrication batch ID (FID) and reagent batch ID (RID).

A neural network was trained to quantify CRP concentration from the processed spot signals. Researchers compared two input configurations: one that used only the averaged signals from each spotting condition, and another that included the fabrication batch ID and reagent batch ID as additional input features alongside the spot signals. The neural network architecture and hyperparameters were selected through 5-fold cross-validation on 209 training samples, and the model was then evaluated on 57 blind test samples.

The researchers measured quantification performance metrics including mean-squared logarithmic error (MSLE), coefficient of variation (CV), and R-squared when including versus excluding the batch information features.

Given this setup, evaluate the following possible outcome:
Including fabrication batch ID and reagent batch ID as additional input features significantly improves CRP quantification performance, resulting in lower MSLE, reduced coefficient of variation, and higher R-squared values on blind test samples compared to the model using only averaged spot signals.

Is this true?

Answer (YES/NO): YES